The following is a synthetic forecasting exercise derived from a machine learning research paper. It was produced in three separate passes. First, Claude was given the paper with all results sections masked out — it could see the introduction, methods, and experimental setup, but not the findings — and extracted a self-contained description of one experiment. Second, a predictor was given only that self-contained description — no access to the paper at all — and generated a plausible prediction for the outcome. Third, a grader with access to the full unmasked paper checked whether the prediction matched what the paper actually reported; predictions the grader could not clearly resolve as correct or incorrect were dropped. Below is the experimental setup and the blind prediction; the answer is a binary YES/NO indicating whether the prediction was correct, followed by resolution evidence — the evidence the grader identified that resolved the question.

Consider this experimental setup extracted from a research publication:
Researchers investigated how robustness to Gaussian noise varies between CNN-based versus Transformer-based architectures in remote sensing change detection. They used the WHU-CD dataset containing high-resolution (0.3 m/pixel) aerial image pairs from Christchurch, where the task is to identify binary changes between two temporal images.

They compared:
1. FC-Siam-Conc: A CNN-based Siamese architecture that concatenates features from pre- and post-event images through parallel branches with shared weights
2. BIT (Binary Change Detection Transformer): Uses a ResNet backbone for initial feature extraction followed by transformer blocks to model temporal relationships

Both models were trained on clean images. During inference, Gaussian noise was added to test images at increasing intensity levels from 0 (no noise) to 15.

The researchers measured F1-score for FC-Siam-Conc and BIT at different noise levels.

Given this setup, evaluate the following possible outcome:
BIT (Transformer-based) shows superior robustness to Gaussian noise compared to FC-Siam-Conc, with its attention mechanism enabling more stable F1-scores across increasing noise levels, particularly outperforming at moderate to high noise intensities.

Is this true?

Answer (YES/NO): YES